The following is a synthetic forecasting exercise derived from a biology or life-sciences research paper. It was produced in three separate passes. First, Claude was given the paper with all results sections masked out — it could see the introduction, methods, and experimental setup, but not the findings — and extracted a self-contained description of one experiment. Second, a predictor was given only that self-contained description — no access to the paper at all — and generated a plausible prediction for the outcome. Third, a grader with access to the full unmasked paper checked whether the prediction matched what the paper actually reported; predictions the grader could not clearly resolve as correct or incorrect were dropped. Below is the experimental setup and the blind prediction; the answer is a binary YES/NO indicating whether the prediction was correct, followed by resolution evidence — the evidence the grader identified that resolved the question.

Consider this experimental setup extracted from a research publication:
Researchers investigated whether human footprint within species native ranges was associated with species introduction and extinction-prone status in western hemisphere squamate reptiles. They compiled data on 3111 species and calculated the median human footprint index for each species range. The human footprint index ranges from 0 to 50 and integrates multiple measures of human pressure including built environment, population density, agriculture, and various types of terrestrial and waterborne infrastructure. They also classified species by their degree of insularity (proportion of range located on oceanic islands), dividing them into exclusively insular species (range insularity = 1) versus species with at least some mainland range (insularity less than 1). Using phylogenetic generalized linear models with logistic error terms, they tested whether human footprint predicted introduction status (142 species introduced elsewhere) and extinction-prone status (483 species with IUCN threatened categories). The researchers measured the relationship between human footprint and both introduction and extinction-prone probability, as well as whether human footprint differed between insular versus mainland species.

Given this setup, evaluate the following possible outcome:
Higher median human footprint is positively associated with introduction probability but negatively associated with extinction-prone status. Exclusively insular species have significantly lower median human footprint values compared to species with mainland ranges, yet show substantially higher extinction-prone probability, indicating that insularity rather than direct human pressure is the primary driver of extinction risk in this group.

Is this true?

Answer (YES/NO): NO